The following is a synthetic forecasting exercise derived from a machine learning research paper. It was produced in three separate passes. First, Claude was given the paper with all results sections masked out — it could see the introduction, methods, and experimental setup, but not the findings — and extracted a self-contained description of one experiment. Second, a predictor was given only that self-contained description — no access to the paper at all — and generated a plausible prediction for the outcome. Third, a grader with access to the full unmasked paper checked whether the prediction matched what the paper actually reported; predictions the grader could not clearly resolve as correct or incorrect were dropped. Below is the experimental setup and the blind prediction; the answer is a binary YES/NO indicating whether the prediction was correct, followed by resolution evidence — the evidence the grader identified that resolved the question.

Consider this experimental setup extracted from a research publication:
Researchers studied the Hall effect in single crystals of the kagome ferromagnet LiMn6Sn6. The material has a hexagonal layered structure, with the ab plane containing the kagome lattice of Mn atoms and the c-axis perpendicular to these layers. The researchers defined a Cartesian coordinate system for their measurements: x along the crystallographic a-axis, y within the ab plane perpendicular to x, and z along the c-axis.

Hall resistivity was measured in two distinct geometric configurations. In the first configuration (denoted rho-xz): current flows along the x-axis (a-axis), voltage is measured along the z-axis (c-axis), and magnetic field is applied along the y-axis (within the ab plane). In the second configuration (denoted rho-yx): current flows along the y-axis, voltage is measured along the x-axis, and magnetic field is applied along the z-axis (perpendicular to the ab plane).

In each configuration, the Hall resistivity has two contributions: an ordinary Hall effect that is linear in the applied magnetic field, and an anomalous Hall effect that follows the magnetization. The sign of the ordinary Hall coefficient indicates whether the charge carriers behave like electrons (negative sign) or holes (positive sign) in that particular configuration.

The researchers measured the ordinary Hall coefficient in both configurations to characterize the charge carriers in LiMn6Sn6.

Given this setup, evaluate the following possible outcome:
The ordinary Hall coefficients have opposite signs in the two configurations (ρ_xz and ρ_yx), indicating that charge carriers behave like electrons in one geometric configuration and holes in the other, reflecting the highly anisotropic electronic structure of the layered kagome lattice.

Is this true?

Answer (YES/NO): YES